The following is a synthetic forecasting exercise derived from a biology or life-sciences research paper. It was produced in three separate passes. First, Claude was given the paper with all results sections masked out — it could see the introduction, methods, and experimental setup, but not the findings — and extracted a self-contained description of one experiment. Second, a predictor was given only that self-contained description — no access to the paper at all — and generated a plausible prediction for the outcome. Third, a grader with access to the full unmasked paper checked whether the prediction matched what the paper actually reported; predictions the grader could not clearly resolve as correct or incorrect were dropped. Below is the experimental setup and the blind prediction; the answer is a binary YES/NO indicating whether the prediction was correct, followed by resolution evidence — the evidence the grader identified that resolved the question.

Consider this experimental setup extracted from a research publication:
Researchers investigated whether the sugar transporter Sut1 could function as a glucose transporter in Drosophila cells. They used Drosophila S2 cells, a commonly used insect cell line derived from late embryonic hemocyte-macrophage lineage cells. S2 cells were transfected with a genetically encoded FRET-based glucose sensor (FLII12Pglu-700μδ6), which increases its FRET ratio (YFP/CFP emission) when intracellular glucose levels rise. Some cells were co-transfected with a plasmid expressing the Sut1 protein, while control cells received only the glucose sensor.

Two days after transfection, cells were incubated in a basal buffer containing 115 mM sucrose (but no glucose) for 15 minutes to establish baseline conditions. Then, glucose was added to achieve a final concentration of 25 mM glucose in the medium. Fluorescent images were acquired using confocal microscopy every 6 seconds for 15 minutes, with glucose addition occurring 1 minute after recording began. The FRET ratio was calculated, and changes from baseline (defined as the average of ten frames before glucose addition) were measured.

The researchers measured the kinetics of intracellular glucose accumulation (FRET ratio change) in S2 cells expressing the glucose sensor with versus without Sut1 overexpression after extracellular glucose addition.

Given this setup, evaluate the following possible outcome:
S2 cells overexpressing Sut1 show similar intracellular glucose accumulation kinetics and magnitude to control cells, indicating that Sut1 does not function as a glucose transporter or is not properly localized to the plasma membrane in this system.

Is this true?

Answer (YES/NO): NO